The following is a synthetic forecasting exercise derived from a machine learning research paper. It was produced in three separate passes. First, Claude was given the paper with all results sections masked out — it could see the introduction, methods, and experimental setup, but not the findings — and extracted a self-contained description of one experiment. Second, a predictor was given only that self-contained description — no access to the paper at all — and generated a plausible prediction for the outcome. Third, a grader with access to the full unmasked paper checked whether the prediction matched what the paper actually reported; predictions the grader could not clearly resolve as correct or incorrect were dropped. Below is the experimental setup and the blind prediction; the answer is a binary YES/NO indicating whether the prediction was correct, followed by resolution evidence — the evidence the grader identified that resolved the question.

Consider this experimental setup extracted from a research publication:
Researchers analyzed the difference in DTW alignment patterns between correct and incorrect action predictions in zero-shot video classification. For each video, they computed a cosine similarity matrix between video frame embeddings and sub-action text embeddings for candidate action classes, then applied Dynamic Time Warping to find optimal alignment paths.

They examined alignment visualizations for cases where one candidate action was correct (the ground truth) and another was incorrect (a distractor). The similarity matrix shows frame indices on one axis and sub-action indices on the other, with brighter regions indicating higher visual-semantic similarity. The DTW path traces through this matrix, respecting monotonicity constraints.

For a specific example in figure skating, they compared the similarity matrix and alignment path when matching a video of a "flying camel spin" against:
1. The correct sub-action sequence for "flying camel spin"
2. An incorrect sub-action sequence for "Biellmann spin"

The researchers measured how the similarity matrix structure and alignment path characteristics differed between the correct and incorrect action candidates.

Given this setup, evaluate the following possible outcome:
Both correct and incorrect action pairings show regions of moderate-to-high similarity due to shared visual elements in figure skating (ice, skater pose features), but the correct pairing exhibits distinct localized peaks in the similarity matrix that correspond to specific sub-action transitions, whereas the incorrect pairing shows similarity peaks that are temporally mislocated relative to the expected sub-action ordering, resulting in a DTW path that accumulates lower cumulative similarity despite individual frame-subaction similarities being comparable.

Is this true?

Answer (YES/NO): NO